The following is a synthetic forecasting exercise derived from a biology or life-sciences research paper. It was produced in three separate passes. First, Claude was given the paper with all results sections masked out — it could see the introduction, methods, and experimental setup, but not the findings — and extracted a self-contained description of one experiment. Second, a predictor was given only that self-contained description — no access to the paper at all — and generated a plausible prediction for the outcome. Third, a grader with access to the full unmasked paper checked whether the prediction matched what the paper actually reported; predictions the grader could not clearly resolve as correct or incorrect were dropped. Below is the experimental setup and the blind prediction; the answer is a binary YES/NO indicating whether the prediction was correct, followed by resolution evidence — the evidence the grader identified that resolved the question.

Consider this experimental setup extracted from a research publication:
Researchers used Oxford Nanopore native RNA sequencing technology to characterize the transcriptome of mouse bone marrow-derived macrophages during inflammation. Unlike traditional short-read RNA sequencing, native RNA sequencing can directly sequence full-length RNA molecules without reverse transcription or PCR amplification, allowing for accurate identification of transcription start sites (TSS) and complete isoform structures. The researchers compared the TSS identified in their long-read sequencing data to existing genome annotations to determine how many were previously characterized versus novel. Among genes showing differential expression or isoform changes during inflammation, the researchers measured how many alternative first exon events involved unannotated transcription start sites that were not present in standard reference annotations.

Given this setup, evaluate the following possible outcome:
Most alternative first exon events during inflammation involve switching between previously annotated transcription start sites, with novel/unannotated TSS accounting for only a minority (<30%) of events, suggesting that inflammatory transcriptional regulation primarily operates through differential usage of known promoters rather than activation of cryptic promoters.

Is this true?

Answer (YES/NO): NO